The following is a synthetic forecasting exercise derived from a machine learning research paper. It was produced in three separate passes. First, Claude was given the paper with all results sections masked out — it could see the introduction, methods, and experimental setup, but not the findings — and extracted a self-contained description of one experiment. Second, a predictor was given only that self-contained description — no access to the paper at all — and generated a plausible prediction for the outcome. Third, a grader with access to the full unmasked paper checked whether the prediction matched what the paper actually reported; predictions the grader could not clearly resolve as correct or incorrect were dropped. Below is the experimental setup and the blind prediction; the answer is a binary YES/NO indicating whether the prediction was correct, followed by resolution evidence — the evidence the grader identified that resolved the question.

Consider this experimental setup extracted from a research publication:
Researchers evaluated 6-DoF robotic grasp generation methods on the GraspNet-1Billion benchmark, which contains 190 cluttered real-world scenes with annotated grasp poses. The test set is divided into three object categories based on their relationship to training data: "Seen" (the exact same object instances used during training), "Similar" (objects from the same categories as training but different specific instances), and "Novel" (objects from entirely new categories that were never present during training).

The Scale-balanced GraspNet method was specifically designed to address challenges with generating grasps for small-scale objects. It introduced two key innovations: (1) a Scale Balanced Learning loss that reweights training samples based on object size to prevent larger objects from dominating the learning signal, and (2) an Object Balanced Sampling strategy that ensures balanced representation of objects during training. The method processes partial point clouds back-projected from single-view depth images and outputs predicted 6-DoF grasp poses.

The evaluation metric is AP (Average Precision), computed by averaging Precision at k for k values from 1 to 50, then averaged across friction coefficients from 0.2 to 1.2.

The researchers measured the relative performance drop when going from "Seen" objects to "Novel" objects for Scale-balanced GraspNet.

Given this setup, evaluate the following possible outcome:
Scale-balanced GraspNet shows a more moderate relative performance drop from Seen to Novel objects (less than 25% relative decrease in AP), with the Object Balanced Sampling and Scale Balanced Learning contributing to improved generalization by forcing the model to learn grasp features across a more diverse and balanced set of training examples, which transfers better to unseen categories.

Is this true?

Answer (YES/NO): NO